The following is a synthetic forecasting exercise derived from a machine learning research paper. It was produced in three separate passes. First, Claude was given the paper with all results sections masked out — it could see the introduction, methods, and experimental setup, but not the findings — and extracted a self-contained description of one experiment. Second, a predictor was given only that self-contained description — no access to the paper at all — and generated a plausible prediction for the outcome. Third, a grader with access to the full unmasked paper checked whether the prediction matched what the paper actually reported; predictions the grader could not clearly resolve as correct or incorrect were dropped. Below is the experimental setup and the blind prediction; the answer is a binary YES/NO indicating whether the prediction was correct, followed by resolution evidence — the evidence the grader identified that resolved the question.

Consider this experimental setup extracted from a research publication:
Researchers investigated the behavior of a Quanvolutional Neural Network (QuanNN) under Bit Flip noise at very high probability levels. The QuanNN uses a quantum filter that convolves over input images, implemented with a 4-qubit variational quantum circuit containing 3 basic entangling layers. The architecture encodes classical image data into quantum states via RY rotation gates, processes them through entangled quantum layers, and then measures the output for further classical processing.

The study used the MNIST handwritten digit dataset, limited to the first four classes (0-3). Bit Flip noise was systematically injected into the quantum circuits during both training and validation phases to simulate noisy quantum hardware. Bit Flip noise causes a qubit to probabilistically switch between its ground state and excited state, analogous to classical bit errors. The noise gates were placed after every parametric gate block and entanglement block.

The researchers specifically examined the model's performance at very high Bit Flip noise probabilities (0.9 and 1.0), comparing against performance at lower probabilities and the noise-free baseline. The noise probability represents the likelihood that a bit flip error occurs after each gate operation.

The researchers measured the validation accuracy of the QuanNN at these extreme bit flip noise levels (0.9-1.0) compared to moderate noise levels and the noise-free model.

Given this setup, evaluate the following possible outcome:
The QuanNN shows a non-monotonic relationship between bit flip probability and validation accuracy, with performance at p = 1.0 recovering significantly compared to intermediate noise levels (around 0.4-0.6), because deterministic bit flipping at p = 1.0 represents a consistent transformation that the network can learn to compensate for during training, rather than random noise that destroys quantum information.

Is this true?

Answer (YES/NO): YES